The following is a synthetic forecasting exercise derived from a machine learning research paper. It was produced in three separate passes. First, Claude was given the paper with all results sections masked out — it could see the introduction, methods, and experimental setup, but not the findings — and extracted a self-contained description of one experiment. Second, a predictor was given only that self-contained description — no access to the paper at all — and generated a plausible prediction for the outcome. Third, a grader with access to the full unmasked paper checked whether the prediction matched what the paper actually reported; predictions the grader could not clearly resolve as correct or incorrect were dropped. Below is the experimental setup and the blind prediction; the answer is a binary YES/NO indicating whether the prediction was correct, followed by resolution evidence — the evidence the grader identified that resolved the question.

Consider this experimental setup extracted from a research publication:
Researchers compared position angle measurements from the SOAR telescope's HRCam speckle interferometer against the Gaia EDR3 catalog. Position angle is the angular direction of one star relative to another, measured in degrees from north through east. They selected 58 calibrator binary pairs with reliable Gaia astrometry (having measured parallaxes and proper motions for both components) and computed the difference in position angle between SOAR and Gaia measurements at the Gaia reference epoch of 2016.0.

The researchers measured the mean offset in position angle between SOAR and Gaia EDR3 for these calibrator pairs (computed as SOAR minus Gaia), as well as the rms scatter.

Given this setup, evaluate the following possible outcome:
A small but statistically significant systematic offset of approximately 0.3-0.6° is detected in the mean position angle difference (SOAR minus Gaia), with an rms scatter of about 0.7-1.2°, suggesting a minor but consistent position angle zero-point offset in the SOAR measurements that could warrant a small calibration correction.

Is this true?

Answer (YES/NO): NO